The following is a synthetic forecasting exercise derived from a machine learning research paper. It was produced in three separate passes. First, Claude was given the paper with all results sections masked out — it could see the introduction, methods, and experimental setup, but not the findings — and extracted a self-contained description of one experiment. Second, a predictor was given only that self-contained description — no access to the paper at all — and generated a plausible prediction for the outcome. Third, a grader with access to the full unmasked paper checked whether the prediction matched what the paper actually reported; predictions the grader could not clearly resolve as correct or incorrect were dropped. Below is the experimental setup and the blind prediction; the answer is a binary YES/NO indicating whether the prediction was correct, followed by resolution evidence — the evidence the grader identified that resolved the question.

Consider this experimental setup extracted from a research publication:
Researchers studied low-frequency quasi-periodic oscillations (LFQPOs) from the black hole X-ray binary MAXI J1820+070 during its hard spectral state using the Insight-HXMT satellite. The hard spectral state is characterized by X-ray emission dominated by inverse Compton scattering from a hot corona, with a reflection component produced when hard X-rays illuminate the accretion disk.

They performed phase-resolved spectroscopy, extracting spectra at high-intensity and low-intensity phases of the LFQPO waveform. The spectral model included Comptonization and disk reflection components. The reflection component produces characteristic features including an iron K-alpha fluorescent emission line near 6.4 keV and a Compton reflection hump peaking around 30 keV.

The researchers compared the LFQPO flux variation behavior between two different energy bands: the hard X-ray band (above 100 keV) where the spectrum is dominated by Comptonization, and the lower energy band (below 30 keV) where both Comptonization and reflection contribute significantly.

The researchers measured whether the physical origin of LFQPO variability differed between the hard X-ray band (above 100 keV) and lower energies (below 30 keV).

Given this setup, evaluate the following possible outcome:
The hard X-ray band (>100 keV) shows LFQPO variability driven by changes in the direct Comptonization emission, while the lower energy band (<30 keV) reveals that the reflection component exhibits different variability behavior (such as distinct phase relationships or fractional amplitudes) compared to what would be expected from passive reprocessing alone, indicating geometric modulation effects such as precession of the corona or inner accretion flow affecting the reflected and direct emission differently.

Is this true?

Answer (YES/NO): YES